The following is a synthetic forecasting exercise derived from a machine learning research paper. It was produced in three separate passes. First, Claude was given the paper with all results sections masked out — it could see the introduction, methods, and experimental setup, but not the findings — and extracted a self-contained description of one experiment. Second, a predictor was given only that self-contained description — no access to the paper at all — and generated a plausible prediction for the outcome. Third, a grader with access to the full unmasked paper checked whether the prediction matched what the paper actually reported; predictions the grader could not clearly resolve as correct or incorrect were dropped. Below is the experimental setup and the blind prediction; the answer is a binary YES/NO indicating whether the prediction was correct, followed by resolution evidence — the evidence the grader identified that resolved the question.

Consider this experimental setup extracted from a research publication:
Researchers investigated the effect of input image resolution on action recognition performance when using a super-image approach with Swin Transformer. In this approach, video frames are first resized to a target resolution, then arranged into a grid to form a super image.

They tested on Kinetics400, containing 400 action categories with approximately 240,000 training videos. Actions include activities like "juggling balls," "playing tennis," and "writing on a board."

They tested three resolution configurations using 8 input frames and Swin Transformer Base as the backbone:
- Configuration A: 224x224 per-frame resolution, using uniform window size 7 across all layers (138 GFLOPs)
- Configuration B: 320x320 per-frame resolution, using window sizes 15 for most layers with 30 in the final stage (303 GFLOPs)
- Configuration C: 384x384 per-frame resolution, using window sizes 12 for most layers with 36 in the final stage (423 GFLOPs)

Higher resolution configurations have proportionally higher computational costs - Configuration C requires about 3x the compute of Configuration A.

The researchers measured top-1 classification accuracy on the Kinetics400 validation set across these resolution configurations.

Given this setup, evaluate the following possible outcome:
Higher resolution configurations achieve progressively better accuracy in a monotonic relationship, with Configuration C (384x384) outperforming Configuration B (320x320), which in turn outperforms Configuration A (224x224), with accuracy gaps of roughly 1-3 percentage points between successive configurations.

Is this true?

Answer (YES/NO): NO